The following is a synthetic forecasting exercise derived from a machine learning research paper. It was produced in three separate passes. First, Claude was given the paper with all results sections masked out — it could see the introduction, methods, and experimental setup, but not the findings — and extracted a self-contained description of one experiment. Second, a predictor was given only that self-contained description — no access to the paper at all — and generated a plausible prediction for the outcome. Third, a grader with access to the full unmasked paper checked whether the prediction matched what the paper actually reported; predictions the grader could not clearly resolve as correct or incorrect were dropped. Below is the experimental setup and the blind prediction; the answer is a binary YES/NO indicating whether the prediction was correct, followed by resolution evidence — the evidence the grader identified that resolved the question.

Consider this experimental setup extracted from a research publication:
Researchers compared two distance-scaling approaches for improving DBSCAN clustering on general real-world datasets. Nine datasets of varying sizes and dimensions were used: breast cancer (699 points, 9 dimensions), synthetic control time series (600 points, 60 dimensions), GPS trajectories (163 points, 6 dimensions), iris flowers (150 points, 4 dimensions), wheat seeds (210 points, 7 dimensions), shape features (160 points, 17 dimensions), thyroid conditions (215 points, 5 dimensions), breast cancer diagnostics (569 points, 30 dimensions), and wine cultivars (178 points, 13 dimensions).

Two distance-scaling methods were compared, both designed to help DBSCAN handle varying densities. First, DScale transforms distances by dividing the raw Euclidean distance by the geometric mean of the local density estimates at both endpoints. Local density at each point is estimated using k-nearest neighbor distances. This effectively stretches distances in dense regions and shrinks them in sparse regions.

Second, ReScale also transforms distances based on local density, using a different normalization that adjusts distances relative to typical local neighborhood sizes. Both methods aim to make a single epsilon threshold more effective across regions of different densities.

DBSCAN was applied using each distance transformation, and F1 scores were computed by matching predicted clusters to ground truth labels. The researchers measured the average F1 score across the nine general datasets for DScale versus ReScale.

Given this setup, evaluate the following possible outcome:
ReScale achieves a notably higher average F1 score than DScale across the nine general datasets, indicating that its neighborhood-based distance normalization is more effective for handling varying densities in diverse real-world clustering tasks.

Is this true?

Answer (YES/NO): NO